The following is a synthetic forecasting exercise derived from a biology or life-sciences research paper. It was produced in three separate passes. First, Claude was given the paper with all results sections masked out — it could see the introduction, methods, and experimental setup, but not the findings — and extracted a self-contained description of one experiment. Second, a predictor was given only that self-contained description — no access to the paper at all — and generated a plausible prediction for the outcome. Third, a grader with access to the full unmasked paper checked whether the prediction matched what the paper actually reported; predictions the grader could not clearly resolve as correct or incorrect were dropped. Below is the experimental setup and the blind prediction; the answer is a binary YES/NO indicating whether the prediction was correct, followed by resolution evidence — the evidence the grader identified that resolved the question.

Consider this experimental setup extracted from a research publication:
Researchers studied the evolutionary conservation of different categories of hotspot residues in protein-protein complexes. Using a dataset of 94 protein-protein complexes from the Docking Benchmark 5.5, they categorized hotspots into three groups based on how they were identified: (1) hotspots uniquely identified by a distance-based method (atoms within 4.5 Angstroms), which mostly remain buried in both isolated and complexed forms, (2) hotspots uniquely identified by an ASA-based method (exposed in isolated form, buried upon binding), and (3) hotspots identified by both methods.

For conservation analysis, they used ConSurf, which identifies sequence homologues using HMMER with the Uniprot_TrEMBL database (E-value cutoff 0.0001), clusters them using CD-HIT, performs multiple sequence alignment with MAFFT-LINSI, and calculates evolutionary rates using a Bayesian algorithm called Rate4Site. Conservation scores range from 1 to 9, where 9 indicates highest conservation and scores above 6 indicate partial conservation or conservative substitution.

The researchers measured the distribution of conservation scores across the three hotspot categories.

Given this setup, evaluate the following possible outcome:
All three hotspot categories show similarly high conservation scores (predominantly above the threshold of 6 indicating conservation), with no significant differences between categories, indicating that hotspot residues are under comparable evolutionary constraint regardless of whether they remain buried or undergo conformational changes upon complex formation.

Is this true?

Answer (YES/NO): NO